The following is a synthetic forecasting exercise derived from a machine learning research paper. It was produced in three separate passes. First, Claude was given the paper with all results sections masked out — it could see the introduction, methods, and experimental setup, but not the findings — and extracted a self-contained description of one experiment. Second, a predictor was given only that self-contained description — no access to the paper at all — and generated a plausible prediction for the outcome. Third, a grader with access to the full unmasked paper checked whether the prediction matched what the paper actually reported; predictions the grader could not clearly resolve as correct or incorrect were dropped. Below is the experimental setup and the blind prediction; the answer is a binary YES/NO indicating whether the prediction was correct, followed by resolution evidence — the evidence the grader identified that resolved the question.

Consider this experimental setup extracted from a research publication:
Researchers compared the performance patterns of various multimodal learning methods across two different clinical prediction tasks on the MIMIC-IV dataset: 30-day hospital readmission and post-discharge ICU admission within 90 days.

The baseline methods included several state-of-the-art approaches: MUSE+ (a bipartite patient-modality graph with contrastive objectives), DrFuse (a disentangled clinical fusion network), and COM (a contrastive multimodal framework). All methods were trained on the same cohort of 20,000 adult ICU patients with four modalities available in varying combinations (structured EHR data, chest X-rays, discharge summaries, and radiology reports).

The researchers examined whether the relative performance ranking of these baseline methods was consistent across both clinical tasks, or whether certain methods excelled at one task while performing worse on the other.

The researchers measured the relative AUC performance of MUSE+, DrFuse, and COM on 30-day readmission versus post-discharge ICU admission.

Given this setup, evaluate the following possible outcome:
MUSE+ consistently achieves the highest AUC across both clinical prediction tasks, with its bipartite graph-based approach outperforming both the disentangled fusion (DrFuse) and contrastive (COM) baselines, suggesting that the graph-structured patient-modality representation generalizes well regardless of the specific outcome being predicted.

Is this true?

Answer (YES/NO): NO